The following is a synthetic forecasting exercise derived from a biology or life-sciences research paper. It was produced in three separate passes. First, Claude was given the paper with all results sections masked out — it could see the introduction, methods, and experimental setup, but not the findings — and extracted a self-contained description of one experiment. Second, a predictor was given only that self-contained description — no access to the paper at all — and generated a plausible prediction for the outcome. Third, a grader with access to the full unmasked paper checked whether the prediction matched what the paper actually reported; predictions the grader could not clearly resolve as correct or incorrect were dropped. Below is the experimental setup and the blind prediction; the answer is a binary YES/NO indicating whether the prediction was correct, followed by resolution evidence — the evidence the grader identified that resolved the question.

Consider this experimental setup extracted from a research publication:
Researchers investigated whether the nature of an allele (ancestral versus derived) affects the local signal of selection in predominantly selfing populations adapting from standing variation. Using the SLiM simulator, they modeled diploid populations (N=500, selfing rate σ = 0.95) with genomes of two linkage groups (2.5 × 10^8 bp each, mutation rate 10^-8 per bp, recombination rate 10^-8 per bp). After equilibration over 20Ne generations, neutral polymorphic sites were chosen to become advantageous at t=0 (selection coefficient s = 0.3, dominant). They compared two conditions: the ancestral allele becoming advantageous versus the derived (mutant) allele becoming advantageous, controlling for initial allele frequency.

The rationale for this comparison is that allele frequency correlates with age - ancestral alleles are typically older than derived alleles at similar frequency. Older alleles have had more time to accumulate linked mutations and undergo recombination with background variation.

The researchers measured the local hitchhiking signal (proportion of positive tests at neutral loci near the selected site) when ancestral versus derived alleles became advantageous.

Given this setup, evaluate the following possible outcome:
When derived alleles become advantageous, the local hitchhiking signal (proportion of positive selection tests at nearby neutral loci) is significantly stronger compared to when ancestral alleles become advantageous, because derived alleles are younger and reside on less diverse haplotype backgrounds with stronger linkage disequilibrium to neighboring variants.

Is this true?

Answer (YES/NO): NO